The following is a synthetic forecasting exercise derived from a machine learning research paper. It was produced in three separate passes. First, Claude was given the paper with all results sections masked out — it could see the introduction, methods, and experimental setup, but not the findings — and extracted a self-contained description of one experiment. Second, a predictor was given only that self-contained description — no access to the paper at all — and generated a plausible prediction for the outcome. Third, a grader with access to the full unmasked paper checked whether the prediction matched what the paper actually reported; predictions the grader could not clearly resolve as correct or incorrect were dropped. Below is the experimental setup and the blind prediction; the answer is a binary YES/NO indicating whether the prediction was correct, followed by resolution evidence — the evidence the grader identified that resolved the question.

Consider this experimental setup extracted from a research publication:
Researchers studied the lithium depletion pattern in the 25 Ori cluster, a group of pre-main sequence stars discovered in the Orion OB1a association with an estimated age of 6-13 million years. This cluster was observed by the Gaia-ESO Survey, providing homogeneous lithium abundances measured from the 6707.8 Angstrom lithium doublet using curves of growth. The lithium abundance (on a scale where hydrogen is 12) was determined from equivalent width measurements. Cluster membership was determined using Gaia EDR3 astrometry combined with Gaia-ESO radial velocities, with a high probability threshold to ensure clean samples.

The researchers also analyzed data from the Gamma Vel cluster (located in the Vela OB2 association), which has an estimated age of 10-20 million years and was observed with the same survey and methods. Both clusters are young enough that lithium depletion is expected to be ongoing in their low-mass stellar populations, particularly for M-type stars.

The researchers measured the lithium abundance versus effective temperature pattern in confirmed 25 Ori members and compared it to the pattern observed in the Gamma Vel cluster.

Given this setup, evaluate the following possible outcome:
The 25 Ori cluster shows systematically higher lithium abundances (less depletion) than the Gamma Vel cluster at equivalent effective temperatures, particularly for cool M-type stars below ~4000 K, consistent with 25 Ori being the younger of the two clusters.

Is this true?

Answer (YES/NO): NO